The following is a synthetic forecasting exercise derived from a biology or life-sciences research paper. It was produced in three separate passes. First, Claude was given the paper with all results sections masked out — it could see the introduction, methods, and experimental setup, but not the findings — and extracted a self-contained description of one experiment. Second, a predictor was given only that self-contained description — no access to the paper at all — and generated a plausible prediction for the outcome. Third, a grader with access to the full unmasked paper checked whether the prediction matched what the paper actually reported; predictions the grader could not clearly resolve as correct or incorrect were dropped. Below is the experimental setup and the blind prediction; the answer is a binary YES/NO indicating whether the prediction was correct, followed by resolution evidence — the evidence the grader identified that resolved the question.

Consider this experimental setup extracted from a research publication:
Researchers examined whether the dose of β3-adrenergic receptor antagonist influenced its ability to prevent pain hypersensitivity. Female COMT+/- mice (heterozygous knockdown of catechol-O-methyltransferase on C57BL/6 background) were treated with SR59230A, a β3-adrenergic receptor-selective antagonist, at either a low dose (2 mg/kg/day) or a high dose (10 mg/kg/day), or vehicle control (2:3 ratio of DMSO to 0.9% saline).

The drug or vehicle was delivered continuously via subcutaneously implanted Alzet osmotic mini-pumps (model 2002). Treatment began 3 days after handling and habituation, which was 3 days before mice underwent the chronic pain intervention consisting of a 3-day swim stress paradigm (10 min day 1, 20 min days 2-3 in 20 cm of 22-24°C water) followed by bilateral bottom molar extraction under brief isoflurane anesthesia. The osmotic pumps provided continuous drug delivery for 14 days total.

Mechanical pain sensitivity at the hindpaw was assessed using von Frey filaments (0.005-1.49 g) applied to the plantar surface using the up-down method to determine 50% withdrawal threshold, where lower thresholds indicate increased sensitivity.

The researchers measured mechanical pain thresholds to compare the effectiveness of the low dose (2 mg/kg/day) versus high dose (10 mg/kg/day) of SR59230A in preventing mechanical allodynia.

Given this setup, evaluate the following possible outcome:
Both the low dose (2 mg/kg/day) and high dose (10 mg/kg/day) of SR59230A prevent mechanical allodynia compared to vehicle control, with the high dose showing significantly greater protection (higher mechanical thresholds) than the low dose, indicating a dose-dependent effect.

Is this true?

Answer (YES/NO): NO